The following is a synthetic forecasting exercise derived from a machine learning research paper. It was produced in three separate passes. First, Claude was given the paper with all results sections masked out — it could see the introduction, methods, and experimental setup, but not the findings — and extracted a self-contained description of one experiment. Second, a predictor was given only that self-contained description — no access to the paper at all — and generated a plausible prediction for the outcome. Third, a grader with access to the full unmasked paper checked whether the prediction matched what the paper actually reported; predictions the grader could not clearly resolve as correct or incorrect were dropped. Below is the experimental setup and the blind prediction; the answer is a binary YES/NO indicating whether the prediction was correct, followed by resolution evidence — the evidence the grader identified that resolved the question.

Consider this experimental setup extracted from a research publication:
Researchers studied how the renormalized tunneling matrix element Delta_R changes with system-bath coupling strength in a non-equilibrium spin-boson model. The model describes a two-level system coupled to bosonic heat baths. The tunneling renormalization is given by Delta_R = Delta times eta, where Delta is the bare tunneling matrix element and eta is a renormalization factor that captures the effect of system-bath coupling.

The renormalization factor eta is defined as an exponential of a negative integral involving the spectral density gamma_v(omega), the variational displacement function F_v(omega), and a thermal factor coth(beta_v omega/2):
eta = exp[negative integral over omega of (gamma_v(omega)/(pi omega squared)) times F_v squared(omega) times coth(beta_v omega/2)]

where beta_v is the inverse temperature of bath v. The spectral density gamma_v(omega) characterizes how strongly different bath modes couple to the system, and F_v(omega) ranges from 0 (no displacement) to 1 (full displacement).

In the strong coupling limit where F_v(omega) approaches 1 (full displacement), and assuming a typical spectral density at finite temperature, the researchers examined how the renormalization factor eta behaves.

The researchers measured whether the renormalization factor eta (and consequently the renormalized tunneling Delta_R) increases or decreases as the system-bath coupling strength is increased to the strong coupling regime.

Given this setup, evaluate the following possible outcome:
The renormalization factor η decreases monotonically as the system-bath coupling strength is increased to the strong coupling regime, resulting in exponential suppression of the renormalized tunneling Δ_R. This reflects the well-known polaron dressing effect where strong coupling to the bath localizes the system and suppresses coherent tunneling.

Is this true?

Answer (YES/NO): YES